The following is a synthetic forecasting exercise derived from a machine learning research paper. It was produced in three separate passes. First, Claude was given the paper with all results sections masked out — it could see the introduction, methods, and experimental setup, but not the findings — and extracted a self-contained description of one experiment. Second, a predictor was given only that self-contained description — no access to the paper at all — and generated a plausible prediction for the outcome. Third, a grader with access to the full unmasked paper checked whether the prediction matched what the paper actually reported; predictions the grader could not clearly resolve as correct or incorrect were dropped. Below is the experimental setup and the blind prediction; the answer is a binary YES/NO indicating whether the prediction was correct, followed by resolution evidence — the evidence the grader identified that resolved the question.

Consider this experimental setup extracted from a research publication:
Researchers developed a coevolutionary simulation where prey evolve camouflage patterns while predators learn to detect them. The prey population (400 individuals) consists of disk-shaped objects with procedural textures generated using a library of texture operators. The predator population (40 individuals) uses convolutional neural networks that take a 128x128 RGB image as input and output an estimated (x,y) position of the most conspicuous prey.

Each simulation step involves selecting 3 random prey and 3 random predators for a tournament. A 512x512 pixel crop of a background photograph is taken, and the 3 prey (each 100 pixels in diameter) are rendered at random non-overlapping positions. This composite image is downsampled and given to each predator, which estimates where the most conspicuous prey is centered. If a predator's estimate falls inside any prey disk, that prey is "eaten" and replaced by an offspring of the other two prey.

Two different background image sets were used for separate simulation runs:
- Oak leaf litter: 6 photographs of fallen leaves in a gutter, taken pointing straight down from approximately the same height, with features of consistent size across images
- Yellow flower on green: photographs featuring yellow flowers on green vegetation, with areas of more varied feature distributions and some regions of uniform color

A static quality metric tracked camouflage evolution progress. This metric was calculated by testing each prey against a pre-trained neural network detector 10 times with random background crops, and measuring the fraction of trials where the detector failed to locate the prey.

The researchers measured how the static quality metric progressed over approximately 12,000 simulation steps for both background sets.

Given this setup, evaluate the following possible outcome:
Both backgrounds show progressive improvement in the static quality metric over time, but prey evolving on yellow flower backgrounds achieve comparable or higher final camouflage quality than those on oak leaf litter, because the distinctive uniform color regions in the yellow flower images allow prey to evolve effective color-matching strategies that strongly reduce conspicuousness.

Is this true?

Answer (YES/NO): NO